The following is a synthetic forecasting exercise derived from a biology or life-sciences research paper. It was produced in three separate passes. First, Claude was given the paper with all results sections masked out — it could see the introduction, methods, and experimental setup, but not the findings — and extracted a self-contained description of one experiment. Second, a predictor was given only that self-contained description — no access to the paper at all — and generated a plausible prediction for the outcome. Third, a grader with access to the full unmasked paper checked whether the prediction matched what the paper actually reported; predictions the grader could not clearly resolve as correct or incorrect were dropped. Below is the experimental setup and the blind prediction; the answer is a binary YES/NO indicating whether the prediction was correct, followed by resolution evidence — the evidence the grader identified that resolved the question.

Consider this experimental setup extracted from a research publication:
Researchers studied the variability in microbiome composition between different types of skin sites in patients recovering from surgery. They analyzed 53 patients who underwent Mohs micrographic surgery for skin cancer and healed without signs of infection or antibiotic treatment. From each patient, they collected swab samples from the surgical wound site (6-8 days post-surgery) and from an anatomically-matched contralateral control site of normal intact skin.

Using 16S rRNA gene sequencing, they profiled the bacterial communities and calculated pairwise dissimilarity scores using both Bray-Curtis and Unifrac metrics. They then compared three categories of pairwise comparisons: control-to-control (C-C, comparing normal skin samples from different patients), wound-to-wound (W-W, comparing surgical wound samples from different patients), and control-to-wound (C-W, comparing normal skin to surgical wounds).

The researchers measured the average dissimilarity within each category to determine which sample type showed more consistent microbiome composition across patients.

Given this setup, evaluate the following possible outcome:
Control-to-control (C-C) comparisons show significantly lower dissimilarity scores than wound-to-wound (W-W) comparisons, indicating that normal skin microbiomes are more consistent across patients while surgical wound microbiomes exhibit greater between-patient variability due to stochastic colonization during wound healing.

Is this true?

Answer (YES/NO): YES